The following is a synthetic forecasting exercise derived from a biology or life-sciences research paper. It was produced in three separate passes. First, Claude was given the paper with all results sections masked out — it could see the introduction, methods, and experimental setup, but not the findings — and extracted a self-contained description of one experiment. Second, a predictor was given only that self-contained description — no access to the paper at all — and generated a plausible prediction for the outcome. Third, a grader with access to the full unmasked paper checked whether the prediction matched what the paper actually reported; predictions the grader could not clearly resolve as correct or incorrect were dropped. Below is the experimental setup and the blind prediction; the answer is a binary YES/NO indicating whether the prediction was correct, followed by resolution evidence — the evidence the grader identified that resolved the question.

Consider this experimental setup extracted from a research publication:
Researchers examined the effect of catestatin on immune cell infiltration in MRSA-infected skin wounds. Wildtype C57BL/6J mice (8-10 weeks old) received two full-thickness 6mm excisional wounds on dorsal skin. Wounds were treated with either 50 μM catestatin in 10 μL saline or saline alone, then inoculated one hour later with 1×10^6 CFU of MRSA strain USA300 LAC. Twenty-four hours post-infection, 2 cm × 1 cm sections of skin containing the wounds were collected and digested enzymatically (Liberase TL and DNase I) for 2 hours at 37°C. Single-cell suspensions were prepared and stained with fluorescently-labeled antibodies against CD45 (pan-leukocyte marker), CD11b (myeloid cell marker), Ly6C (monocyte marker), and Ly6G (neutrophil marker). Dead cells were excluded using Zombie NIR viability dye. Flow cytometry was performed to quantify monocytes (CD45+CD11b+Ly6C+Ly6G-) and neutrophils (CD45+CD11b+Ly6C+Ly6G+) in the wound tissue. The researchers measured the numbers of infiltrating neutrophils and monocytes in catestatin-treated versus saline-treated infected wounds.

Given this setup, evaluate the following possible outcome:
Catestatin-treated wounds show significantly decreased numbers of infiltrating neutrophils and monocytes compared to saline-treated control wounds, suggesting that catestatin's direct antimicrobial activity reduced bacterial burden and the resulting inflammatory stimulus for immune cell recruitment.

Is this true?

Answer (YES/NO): NO